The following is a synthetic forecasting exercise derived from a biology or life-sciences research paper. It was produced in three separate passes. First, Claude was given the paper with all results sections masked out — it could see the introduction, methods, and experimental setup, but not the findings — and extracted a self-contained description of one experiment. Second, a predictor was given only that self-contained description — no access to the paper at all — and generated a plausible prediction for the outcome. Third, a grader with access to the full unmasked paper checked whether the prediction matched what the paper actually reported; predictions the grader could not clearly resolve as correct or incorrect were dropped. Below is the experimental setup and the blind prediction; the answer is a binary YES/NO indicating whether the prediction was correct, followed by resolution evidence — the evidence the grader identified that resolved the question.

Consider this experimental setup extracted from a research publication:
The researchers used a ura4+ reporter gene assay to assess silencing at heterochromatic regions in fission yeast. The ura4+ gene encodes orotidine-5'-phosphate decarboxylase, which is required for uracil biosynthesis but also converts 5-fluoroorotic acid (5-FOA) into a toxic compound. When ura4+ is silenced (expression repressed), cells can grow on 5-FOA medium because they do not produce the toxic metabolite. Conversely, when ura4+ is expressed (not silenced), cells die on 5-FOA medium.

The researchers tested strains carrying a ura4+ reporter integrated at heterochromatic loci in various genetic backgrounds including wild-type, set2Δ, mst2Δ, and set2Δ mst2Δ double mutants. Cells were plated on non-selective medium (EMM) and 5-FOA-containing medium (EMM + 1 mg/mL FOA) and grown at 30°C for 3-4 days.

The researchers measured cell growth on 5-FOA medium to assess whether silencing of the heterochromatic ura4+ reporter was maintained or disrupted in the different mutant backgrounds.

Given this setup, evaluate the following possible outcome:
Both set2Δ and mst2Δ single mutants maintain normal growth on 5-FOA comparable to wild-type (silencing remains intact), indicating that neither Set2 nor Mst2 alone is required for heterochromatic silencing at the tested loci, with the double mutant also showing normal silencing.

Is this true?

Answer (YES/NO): NO